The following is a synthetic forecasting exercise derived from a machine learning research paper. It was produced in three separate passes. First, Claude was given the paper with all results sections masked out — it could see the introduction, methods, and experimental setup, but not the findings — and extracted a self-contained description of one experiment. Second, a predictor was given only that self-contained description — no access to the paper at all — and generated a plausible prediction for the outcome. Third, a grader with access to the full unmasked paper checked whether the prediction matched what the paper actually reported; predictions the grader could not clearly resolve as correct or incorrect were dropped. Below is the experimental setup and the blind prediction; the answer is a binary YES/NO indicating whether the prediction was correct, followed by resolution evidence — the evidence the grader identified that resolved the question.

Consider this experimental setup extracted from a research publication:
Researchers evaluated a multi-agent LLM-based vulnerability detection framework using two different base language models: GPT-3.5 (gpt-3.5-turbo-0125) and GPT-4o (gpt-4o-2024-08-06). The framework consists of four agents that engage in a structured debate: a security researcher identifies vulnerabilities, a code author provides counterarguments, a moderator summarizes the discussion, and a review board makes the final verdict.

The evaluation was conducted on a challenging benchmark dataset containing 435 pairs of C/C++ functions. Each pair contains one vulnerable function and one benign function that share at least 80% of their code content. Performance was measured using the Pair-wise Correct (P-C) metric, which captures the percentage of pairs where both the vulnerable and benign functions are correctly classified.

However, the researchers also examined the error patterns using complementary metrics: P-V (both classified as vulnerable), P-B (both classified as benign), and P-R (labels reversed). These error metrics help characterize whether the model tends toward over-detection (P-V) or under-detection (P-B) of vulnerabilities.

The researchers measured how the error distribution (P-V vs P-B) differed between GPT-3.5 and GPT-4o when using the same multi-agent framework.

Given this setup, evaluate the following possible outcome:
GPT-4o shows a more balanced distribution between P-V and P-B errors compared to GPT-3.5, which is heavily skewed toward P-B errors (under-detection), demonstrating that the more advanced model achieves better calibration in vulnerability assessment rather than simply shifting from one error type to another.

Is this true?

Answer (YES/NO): NO